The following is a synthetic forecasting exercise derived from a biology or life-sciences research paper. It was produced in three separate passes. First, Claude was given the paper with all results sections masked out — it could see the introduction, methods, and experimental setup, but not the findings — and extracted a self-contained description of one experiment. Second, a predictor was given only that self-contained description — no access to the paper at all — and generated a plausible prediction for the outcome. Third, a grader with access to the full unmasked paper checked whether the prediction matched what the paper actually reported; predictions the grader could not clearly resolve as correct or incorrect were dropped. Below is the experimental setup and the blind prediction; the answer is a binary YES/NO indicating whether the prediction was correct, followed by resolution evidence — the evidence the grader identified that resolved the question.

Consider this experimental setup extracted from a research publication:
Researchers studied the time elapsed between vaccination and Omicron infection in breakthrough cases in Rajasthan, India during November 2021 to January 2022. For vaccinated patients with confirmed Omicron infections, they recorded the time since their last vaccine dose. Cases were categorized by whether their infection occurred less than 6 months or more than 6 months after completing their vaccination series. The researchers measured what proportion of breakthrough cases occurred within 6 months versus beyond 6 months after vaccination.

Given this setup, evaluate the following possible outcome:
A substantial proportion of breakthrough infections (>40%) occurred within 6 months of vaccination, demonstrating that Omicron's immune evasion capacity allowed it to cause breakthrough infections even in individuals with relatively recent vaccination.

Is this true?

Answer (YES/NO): YES